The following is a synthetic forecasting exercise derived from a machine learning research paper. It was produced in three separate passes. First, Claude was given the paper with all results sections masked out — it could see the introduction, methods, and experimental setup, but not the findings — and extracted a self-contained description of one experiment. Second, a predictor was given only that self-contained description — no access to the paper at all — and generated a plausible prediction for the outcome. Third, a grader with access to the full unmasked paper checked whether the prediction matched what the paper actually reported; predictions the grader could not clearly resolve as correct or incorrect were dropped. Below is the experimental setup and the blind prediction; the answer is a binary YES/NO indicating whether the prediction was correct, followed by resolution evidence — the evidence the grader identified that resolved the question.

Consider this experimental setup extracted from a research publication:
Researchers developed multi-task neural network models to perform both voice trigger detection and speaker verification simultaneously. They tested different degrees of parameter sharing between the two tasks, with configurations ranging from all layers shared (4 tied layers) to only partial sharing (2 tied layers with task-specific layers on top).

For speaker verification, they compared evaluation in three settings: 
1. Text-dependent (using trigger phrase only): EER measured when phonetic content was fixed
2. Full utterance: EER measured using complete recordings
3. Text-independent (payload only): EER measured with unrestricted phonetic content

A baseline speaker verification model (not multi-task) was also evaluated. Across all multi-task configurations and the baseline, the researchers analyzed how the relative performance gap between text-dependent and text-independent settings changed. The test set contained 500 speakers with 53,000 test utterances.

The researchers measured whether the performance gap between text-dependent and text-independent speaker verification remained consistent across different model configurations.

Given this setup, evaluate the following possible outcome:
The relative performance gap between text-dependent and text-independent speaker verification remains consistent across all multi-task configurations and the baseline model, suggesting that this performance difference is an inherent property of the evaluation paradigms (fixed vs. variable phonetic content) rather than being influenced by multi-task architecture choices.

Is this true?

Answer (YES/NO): NO